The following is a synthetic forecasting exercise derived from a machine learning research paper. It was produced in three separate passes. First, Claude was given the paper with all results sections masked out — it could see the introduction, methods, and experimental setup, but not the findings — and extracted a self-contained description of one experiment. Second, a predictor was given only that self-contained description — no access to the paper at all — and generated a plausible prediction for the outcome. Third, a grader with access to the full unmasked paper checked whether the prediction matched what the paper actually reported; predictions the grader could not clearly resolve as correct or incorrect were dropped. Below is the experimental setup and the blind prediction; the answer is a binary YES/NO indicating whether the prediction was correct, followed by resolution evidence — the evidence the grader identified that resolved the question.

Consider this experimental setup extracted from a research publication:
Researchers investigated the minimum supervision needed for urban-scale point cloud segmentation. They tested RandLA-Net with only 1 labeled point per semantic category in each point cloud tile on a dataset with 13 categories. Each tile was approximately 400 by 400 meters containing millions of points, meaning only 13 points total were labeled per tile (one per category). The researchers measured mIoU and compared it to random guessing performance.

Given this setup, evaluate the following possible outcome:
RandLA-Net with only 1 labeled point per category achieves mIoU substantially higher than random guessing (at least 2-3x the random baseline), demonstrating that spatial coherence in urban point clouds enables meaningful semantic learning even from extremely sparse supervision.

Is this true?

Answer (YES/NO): NO